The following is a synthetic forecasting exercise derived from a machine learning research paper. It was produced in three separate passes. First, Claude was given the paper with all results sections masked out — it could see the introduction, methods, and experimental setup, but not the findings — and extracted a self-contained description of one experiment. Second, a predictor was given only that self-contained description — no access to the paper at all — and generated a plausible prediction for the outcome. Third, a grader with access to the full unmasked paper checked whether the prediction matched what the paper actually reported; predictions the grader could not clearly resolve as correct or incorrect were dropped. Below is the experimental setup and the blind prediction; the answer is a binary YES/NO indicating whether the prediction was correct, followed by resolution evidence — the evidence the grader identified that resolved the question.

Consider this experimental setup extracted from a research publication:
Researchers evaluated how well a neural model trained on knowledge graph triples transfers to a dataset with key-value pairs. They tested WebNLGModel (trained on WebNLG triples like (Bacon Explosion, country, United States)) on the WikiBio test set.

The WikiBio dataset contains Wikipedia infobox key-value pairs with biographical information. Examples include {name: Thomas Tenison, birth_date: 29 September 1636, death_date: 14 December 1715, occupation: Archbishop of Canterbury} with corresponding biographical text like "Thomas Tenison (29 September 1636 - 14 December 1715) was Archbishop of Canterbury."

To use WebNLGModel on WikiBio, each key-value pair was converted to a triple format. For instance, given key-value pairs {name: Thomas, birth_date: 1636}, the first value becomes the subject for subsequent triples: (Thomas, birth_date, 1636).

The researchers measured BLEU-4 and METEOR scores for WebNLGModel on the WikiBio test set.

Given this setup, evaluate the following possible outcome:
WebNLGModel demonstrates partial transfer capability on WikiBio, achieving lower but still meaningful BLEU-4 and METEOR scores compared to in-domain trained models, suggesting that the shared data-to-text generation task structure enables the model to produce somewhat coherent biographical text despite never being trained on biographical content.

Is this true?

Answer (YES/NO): NO